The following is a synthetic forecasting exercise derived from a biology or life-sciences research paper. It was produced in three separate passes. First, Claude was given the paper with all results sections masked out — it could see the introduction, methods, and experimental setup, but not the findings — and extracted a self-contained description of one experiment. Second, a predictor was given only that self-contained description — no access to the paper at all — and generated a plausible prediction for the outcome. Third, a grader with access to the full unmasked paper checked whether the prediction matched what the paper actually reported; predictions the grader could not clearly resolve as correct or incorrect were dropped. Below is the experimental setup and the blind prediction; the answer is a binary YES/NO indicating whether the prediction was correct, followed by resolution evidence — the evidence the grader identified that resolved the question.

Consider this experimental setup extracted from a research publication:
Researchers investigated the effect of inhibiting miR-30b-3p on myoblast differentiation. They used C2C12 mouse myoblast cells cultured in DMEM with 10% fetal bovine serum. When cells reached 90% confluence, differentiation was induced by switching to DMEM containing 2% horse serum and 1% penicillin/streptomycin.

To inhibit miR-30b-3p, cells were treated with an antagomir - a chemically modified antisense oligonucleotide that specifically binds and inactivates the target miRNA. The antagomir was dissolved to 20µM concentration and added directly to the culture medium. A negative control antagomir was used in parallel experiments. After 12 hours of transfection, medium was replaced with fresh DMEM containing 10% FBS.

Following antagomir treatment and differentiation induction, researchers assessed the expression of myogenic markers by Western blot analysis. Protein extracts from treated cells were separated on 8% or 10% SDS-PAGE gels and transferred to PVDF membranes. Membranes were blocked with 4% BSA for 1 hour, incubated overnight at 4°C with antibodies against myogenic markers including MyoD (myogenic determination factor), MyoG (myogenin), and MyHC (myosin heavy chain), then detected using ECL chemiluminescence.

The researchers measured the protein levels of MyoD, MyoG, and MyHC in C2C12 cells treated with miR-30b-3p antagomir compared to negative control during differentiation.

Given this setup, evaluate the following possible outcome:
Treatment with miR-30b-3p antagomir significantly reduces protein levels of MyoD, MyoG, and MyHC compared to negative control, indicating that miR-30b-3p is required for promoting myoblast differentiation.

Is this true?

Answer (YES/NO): NO